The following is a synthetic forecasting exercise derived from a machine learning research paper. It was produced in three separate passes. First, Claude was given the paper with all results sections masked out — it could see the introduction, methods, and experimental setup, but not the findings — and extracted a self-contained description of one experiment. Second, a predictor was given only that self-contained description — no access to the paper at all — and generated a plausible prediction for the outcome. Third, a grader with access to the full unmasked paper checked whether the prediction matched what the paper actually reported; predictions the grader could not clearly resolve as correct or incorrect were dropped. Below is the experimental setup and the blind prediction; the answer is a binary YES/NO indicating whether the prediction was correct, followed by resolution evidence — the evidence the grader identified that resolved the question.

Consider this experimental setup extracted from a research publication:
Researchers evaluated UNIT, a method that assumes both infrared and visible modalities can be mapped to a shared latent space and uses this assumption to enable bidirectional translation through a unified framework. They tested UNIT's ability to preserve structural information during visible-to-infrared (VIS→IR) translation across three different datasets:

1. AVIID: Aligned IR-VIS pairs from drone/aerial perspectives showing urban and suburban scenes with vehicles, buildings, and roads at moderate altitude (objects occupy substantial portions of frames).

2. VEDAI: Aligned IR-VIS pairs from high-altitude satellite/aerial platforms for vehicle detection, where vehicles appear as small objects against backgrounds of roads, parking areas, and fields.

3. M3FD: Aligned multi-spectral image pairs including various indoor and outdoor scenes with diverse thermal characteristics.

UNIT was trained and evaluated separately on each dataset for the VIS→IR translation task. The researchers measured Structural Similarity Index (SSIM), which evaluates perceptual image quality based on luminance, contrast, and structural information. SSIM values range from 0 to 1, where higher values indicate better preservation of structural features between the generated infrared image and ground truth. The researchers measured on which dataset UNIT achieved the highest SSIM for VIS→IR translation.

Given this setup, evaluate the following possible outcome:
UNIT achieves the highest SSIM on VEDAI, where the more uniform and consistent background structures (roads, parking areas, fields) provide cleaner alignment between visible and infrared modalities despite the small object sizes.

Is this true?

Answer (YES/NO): NO